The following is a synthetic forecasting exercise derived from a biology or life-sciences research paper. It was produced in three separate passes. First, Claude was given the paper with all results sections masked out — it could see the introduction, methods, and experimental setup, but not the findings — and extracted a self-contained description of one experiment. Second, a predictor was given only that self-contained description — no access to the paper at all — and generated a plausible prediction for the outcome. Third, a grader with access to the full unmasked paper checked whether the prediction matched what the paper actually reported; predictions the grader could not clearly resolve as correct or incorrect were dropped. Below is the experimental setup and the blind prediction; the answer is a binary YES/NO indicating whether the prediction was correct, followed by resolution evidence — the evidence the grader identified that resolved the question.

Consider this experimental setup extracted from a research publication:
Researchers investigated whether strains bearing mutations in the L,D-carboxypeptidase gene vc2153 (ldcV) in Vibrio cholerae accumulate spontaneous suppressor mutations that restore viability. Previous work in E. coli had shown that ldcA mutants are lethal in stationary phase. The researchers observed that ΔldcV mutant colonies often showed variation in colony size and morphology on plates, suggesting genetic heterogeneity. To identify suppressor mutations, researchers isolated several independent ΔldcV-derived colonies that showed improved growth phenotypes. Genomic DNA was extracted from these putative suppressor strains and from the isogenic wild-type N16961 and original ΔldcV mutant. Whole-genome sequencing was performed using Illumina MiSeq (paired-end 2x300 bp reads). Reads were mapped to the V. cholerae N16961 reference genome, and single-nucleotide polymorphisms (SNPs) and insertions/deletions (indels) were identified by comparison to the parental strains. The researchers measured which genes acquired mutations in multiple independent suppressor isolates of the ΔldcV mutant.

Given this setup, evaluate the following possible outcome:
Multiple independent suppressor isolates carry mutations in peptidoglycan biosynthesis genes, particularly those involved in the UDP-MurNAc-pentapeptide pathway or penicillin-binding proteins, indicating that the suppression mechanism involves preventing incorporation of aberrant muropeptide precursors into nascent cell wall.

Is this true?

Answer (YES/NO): NO